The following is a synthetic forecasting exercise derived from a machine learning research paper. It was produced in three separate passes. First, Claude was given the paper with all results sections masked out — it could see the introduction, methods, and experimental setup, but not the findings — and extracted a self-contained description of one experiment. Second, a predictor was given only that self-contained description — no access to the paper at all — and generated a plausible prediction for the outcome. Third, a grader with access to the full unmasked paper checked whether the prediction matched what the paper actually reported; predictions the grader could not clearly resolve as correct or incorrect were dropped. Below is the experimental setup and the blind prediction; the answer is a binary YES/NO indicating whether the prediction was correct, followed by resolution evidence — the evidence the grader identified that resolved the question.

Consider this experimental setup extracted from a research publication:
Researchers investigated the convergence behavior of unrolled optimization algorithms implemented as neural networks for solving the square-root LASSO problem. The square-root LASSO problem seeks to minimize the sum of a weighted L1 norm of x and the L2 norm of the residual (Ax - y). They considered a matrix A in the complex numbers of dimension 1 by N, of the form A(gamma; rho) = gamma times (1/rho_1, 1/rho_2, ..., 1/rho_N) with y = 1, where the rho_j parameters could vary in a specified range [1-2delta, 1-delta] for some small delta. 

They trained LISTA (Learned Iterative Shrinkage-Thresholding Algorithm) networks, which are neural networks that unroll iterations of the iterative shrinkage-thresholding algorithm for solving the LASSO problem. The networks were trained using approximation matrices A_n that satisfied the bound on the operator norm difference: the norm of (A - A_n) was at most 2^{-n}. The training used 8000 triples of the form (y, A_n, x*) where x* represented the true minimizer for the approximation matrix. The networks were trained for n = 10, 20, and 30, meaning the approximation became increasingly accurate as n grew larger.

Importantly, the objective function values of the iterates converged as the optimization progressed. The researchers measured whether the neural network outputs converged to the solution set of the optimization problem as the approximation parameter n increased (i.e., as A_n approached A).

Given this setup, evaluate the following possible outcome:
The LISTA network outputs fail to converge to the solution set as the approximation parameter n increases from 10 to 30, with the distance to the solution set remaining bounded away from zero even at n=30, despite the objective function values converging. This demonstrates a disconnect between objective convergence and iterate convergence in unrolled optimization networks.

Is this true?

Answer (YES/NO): YES